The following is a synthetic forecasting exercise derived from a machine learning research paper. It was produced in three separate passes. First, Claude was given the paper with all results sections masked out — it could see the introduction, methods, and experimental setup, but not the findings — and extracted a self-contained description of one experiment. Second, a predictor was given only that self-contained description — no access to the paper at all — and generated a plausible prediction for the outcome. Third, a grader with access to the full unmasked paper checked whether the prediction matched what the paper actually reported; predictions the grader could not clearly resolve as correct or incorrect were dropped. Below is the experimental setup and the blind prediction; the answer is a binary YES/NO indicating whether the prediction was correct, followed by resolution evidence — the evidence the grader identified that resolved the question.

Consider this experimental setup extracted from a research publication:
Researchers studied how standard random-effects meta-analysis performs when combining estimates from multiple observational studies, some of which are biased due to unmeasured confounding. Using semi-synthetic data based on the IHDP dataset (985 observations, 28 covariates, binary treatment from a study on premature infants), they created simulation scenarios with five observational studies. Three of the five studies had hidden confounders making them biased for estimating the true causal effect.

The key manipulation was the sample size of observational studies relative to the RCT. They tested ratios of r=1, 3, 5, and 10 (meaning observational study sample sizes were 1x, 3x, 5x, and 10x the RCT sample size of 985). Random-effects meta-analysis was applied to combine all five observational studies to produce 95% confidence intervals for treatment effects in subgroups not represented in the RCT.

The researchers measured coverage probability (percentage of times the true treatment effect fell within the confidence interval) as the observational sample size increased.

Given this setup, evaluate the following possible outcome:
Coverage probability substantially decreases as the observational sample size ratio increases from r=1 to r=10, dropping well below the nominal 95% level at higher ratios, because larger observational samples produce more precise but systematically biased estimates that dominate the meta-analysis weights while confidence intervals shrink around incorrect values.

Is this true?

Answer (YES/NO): YES